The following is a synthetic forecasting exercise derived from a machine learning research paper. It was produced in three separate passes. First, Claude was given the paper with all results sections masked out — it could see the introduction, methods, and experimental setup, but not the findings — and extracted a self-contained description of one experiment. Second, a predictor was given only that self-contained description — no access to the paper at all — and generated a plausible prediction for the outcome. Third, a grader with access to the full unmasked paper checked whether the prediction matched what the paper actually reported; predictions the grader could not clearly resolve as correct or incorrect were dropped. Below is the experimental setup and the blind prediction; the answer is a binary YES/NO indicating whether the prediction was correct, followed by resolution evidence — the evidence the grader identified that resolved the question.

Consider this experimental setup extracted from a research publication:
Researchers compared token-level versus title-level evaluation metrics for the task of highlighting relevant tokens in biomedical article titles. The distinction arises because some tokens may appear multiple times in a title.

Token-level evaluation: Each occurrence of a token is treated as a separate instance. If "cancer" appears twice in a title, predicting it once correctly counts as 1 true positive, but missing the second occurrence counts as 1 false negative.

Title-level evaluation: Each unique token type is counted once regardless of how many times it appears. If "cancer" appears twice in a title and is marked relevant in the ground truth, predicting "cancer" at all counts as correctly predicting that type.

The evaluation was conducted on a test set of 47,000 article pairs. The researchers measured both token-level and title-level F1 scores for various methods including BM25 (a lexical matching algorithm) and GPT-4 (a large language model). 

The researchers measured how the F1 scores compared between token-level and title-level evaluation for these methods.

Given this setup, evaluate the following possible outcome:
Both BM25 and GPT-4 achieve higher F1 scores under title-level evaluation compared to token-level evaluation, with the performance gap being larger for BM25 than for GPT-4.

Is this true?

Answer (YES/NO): NO